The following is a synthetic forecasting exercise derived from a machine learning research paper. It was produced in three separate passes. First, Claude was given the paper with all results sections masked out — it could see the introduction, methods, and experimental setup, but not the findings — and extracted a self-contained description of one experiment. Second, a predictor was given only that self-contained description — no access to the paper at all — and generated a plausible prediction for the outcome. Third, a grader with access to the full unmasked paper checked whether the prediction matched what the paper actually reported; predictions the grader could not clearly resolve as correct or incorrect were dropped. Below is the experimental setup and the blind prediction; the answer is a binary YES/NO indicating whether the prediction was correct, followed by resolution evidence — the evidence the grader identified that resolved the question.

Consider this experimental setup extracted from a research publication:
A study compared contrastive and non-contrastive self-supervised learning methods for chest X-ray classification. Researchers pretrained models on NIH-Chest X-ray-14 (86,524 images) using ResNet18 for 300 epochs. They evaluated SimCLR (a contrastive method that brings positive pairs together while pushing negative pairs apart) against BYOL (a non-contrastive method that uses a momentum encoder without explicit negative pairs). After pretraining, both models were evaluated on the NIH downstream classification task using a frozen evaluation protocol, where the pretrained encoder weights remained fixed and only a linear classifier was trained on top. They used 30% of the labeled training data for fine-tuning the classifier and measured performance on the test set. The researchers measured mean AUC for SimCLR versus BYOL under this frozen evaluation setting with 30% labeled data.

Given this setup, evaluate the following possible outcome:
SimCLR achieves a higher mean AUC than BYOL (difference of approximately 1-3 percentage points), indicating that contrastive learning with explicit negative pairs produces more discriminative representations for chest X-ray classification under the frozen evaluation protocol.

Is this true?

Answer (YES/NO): YES